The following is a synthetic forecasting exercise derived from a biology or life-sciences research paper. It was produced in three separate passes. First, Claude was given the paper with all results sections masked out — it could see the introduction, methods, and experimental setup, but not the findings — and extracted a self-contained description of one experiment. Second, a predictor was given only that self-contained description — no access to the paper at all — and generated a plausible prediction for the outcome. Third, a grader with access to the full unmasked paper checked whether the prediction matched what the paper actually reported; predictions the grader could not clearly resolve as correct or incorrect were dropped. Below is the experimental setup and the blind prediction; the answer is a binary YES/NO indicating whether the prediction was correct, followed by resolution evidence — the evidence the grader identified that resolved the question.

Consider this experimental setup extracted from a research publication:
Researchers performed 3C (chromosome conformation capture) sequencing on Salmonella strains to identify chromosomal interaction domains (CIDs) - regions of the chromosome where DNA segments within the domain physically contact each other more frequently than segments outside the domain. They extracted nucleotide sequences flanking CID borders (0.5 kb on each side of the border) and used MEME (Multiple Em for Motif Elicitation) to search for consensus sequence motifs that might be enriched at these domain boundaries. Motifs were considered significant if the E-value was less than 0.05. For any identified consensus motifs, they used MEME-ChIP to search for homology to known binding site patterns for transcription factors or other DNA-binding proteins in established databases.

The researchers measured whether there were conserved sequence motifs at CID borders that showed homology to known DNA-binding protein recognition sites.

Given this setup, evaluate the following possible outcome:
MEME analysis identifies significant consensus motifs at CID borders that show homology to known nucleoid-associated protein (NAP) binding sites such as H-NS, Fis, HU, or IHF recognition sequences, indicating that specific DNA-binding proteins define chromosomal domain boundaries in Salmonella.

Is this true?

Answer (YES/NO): NO